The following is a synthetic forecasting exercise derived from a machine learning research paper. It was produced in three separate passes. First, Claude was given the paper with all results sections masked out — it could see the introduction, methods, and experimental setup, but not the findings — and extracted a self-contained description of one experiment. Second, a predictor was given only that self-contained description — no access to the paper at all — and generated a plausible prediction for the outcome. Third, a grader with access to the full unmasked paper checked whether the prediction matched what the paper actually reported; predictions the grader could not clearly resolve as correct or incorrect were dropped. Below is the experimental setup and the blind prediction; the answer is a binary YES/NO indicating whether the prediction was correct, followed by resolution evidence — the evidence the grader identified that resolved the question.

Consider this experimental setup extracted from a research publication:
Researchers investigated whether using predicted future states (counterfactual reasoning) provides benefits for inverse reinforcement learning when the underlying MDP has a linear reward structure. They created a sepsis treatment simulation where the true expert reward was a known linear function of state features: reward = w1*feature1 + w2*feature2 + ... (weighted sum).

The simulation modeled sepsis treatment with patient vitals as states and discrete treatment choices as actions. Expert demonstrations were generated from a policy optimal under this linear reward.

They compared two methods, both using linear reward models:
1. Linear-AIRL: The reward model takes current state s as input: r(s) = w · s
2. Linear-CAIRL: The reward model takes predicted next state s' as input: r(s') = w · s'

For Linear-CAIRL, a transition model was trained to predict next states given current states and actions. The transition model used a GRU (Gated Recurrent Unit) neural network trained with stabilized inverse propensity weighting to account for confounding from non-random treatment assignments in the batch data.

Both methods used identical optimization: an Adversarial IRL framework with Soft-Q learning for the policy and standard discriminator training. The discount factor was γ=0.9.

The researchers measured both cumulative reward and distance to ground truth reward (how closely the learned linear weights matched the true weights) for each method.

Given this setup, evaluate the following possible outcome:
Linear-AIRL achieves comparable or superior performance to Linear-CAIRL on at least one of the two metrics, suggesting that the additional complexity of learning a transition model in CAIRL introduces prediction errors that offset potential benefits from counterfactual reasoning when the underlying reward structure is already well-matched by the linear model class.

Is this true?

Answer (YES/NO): NO